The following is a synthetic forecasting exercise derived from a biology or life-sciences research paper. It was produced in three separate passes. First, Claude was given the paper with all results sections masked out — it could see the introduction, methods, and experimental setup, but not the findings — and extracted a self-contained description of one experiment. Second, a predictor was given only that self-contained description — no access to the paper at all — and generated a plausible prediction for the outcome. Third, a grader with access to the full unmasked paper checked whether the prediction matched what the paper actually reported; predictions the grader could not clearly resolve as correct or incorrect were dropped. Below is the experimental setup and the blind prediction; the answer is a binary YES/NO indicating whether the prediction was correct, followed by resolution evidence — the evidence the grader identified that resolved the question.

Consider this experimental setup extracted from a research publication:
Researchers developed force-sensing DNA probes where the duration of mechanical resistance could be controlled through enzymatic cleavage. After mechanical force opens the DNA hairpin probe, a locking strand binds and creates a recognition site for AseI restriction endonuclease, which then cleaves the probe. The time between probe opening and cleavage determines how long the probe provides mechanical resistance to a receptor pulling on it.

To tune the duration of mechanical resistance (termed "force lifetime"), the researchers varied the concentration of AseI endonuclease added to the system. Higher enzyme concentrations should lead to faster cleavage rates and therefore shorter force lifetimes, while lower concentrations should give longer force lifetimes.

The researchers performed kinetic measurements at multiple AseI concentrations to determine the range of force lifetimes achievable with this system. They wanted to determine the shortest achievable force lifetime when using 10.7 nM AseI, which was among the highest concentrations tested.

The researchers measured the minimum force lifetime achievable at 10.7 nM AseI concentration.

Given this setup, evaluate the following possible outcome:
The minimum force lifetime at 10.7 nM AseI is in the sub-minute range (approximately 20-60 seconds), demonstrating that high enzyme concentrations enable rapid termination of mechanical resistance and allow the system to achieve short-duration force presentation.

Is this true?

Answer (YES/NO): NO